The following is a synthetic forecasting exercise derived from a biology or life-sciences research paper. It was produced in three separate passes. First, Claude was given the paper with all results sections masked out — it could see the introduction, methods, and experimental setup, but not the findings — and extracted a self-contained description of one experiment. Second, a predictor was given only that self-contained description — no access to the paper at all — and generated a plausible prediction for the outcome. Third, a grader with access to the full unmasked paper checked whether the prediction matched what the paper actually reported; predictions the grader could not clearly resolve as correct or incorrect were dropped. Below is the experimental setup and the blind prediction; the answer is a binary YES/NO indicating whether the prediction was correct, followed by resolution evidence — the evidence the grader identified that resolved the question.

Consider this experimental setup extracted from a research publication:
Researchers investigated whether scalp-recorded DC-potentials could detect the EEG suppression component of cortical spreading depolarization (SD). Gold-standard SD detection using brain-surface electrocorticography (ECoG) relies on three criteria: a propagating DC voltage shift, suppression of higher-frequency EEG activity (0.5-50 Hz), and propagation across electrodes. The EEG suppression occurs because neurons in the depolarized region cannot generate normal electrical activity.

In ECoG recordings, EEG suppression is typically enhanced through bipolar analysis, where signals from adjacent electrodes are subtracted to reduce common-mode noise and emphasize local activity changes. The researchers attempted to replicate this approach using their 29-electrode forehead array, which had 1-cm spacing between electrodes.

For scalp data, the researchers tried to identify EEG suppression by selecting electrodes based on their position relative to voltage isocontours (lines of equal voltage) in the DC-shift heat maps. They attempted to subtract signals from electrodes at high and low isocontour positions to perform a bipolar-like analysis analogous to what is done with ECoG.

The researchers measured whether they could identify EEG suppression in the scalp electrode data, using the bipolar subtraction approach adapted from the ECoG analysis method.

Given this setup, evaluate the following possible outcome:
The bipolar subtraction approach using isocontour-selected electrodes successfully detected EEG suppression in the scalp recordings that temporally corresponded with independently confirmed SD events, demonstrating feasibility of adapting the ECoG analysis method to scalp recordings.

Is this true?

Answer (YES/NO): NO